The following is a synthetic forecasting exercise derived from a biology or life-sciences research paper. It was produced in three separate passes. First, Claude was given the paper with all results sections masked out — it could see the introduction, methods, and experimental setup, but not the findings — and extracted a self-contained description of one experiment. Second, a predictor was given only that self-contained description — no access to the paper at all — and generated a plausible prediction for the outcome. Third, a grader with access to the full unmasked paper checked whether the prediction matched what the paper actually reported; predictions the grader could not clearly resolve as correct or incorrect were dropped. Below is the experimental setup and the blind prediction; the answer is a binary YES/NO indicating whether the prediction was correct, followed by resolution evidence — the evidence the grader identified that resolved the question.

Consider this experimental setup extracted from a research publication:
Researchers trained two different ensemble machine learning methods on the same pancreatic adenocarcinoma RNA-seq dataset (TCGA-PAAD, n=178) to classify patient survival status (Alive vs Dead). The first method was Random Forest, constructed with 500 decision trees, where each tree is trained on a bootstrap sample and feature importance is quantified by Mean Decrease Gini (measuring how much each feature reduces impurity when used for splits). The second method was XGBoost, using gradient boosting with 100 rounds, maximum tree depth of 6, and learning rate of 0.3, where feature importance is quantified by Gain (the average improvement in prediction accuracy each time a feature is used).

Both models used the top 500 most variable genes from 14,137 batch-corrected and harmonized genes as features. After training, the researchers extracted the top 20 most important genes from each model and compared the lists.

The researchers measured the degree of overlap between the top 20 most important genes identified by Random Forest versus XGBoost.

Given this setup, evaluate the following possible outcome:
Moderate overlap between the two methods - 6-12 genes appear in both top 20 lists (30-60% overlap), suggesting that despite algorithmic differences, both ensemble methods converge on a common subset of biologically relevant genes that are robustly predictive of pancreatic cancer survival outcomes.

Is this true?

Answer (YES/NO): NO